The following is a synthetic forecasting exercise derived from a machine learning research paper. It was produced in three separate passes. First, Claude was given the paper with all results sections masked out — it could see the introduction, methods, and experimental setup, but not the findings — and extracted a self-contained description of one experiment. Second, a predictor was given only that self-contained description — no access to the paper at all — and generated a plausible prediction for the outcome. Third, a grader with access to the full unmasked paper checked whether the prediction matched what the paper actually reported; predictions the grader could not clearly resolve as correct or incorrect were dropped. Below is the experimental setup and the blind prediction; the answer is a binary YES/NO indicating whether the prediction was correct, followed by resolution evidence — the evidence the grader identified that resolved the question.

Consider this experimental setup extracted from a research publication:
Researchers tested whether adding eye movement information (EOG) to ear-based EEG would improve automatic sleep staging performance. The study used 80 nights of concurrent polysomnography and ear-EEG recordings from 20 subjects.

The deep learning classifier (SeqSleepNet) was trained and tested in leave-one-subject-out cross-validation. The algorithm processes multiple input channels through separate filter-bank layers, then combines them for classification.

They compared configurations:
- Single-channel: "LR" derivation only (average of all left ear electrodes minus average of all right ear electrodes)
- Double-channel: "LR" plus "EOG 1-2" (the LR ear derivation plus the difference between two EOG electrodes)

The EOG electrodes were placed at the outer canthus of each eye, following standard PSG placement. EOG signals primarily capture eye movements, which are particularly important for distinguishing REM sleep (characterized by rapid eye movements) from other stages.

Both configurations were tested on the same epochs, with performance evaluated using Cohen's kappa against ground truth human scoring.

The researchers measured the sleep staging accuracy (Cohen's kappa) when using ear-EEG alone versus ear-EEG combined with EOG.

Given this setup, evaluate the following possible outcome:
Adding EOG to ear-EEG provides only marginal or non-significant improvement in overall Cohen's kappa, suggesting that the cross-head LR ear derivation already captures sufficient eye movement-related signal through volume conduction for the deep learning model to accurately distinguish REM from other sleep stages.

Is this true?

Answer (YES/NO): NO